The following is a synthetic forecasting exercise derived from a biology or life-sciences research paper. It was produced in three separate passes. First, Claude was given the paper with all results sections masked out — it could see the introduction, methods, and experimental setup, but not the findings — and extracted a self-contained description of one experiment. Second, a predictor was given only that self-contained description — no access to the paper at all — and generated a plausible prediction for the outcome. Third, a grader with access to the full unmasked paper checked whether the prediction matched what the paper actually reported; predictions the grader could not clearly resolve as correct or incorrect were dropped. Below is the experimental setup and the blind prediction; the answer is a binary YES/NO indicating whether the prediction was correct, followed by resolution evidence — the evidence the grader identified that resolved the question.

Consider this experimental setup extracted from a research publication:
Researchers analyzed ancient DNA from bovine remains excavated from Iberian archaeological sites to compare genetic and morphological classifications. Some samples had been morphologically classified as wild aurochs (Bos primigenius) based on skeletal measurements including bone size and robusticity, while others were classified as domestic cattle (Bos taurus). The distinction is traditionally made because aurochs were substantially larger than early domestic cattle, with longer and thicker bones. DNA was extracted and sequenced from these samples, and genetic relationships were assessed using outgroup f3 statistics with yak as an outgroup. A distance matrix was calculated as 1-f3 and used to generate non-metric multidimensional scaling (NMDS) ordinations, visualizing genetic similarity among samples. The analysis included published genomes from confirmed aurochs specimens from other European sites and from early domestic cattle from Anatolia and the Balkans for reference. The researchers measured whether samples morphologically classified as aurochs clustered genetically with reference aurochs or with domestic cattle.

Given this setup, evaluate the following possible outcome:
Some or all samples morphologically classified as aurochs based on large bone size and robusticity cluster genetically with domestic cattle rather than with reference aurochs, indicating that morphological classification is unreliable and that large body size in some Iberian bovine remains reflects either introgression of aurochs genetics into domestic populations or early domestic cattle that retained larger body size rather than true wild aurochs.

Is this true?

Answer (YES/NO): YES